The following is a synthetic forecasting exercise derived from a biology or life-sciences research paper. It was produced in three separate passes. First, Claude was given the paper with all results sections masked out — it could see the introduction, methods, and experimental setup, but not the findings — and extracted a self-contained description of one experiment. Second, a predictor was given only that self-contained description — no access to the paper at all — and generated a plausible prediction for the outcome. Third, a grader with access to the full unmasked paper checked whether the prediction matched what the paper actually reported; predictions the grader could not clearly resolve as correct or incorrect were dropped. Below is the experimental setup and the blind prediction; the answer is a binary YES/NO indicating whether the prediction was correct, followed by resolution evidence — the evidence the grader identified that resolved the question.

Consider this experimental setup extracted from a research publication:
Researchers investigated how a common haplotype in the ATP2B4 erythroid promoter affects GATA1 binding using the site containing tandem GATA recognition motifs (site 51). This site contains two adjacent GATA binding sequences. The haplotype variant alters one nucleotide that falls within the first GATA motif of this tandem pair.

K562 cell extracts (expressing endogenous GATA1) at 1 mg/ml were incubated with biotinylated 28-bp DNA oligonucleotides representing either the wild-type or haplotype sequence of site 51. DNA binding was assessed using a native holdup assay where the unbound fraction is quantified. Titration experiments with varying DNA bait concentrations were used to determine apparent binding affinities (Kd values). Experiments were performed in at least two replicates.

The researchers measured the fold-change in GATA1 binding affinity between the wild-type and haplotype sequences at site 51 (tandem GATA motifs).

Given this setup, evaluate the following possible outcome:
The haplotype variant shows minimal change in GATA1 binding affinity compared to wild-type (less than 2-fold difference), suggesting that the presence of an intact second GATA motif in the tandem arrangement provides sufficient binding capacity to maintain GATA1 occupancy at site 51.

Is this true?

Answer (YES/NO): NO